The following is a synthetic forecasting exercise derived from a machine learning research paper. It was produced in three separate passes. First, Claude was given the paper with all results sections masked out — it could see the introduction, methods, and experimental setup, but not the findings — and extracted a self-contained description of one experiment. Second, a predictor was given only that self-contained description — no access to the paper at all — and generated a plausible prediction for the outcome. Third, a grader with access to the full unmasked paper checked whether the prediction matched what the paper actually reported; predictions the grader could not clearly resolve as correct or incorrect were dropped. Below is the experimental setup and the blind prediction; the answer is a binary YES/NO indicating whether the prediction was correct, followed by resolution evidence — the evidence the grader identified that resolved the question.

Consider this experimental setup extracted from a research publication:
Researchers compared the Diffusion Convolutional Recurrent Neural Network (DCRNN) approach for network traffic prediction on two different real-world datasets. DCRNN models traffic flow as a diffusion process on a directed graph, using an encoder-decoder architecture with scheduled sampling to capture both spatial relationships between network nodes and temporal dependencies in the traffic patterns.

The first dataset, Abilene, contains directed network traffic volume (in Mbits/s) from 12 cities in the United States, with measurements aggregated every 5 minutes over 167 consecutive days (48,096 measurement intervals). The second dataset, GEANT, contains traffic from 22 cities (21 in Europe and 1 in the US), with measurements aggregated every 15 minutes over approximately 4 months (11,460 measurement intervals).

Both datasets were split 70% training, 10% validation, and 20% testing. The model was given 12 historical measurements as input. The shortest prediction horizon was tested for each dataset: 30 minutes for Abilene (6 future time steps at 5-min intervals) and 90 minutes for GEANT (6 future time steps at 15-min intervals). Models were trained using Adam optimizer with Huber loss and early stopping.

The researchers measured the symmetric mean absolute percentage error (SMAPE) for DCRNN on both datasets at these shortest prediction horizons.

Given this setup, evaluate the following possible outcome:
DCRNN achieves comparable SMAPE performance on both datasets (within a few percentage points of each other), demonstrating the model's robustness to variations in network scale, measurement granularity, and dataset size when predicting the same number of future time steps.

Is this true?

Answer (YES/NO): NO